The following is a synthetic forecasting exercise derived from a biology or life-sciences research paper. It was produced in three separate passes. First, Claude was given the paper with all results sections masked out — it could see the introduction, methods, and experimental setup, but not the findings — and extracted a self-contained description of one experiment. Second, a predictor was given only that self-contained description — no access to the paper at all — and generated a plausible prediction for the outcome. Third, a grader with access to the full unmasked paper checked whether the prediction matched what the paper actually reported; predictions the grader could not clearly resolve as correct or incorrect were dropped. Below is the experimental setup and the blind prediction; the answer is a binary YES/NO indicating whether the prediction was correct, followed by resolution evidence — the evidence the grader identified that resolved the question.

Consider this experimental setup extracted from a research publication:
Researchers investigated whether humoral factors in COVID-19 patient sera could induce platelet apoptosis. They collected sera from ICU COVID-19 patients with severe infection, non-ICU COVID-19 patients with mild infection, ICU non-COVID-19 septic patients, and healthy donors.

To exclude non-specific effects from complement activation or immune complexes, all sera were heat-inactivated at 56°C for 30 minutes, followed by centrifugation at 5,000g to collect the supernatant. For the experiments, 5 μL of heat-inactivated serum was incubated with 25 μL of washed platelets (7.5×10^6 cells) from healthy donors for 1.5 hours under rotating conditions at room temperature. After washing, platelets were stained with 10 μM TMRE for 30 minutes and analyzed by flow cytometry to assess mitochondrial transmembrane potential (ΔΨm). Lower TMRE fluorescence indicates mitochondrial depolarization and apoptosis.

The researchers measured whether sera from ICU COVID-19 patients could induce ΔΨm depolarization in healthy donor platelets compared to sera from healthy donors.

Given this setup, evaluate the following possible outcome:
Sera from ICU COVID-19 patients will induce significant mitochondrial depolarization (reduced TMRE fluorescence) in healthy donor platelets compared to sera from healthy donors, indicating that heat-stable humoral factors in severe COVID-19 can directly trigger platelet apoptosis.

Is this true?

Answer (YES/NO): YES